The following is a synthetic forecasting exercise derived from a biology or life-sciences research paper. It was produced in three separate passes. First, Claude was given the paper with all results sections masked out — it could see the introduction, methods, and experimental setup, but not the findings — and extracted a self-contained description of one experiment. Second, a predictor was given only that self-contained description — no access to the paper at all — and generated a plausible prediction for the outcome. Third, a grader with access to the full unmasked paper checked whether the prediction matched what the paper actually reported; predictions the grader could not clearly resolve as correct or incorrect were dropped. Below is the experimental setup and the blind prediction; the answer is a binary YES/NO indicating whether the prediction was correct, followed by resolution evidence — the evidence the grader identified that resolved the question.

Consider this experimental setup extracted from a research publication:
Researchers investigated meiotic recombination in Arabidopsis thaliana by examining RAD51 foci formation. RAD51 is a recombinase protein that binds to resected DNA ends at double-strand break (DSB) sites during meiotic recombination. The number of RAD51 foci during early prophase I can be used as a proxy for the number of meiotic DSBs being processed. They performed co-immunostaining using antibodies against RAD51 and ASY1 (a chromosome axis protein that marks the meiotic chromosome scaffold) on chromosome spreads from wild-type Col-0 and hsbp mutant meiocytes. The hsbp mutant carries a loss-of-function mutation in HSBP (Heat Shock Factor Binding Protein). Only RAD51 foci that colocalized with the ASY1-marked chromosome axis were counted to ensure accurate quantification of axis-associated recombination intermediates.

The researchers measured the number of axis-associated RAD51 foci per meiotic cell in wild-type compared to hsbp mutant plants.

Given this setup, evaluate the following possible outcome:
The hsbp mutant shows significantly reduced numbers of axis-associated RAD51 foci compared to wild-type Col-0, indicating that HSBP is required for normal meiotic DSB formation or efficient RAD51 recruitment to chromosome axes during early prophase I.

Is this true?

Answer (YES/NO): NO